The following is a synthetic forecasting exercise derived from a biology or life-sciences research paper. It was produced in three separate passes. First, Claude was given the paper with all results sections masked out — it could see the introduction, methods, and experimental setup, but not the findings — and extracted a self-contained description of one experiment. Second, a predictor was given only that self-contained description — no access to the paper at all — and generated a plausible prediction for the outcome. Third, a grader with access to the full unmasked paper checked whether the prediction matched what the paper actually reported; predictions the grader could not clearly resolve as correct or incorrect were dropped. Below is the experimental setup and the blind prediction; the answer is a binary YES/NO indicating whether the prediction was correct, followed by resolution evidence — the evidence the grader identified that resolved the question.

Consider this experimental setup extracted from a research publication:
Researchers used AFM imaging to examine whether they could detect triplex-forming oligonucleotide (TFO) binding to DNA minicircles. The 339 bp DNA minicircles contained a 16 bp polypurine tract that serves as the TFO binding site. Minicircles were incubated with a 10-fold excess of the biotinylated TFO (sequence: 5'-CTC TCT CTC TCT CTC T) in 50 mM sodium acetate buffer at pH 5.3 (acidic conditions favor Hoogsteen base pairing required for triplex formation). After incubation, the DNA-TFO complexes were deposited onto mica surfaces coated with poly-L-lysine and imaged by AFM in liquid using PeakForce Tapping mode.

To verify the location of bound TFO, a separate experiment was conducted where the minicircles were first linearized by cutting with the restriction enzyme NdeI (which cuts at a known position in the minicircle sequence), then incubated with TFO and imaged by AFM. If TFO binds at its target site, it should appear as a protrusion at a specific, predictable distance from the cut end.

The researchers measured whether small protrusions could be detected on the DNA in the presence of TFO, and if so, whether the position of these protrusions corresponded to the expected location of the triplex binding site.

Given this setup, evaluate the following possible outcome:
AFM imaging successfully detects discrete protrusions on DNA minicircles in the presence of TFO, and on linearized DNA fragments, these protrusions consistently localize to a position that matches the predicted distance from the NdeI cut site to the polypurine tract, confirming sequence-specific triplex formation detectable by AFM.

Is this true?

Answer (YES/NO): YES